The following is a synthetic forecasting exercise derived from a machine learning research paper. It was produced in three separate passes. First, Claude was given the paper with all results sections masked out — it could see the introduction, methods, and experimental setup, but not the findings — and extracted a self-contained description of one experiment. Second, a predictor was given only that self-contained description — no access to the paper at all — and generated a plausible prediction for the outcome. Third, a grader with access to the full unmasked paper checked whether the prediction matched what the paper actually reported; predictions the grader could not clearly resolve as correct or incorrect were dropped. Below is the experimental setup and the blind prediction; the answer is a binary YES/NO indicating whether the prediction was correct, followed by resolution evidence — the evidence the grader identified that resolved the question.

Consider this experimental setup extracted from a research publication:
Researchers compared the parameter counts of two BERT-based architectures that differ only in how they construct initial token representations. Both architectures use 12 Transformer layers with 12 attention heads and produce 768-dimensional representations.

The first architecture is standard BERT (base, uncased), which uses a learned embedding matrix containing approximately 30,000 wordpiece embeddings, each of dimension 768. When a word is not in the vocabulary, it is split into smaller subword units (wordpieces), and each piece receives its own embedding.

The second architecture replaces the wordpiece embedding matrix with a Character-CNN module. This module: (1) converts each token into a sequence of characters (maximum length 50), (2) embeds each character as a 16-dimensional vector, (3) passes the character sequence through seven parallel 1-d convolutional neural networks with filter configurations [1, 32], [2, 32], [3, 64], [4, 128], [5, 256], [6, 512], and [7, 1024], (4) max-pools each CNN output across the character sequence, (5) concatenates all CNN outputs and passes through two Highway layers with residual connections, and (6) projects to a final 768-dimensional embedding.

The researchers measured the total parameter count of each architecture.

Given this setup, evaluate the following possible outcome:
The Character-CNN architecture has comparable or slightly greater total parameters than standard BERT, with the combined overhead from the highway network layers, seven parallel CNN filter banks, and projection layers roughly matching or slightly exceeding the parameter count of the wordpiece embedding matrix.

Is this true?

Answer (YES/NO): NO